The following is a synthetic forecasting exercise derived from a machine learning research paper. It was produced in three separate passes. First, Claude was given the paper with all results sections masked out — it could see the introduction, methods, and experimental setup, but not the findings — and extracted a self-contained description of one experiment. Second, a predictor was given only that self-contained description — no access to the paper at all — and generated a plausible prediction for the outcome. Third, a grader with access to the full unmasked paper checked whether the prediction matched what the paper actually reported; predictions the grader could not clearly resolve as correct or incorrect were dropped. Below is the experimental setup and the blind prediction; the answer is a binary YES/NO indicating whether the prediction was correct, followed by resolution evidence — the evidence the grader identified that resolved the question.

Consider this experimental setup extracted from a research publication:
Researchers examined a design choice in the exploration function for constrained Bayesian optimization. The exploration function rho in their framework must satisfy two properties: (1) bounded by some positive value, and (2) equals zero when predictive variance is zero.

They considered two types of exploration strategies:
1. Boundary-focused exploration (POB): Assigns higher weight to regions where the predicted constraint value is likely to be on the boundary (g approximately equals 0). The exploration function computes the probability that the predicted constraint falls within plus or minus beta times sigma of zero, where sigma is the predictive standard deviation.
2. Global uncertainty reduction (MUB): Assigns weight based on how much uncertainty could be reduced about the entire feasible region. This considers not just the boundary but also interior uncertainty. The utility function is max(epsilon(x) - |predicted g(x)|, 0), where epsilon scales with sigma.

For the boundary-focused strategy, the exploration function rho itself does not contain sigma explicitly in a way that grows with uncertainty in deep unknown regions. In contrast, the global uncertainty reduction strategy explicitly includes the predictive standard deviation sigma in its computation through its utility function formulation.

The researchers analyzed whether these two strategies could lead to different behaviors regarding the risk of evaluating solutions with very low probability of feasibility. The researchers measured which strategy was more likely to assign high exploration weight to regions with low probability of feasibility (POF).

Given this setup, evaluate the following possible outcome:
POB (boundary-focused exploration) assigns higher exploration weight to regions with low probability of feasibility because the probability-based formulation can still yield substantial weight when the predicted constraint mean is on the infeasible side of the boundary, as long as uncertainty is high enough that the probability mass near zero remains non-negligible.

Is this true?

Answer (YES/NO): NO